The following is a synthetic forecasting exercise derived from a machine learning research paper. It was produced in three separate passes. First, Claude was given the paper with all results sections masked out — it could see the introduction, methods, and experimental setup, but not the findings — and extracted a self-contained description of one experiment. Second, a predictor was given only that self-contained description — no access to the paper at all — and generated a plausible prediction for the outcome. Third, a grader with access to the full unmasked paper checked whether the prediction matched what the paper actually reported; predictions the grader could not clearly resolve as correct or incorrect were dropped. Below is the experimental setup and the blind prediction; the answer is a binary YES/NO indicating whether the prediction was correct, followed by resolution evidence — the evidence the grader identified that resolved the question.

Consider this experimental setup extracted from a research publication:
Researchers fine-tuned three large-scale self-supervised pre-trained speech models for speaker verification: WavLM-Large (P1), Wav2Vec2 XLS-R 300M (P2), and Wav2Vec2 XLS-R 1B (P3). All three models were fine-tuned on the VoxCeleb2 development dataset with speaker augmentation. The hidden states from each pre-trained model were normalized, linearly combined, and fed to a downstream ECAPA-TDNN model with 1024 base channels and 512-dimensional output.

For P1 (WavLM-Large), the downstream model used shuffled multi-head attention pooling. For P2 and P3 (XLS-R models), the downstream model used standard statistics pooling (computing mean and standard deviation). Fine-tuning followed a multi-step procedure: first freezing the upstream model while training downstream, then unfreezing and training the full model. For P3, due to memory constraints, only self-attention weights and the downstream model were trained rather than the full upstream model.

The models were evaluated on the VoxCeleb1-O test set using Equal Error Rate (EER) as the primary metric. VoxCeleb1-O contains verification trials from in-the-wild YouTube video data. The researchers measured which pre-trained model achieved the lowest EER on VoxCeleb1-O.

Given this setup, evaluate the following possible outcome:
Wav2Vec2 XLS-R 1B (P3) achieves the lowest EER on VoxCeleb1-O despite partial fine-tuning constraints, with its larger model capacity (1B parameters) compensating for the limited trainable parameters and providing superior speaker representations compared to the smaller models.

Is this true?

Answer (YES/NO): NO